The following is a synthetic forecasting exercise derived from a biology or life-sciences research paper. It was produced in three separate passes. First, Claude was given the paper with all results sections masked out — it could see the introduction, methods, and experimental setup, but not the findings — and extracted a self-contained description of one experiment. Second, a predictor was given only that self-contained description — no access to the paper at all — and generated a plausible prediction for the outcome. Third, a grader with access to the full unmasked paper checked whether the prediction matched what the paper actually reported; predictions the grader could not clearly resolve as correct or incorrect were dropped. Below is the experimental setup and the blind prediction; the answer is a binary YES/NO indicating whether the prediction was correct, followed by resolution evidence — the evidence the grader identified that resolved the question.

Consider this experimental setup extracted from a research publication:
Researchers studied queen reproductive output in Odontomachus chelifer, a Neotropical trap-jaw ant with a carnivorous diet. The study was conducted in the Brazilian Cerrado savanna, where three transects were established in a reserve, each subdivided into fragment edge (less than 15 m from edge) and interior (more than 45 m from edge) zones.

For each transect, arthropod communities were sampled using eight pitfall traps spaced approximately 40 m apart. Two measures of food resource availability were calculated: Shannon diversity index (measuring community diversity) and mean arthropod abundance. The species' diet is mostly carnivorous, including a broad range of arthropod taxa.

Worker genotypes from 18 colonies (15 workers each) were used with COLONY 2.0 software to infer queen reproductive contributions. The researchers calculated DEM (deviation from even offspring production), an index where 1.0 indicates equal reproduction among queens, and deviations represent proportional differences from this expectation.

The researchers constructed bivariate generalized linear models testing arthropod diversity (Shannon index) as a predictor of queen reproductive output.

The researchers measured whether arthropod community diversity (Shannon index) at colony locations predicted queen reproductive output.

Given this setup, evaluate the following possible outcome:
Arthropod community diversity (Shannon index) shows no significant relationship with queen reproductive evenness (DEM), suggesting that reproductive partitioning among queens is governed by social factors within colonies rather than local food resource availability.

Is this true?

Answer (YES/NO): YES